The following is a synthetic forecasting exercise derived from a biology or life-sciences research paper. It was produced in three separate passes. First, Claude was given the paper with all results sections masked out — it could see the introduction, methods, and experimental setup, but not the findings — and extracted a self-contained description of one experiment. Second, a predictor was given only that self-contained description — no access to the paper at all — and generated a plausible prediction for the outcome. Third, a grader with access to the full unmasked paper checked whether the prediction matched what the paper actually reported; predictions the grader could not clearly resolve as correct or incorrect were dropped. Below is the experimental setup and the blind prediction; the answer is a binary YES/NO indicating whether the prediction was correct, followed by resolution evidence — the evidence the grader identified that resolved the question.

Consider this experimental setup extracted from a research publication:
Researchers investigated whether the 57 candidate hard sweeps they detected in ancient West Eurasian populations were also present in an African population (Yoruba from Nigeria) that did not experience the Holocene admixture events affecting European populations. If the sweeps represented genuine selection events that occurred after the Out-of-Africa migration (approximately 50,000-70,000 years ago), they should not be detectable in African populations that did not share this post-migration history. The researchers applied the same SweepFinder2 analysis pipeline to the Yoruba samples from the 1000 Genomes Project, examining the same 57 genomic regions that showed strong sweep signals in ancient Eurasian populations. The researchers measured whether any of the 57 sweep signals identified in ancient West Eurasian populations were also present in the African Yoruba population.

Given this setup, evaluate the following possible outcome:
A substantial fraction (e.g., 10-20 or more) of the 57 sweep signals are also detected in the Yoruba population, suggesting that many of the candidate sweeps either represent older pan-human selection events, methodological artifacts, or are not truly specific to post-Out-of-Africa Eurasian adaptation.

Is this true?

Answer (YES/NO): NO